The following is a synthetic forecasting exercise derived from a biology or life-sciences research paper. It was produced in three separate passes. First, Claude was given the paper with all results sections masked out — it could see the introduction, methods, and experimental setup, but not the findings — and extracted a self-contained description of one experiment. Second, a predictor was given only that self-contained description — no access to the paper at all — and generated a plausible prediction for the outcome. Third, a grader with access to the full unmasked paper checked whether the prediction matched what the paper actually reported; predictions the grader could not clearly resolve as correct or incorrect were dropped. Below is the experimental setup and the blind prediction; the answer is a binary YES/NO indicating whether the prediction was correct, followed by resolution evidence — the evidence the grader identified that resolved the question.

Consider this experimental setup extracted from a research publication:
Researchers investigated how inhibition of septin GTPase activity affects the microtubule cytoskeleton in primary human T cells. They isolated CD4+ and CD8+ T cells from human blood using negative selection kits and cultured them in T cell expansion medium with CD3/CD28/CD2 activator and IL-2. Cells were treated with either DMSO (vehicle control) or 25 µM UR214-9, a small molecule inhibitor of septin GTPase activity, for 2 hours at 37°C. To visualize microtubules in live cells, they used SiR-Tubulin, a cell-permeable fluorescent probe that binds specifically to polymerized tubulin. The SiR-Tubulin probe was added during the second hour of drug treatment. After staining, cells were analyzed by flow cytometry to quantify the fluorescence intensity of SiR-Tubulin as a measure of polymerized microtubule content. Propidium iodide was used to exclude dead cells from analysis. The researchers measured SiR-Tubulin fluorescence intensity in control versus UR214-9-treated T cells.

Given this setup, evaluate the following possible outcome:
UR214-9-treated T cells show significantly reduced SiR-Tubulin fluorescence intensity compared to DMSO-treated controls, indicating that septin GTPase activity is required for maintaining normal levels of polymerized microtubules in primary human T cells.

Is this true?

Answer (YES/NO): NO